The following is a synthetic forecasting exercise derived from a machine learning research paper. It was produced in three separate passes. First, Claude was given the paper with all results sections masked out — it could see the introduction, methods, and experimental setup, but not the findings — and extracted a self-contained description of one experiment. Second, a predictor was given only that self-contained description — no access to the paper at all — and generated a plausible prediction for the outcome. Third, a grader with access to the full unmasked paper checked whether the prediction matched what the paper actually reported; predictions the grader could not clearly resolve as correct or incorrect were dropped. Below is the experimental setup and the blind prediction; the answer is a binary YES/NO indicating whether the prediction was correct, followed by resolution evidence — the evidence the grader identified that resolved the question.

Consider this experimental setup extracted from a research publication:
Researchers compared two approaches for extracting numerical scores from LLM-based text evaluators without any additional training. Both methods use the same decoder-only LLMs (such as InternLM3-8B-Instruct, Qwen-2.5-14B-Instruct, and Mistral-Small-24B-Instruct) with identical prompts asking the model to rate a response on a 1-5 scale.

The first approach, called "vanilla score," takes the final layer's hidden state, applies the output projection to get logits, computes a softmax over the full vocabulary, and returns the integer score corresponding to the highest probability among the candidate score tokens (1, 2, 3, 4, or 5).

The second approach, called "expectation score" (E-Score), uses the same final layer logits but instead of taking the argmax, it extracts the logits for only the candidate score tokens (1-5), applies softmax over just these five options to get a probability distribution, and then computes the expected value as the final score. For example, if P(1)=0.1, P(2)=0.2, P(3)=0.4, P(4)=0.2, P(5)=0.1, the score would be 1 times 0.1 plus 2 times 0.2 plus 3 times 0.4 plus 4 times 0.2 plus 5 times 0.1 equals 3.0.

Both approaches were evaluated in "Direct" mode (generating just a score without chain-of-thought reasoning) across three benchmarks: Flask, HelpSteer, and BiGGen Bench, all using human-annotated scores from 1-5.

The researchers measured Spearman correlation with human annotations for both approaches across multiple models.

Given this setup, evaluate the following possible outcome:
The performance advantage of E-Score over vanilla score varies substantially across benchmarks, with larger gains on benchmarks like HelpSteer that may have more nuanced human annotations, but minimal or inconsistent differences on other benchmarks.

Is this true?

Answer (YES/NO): NO